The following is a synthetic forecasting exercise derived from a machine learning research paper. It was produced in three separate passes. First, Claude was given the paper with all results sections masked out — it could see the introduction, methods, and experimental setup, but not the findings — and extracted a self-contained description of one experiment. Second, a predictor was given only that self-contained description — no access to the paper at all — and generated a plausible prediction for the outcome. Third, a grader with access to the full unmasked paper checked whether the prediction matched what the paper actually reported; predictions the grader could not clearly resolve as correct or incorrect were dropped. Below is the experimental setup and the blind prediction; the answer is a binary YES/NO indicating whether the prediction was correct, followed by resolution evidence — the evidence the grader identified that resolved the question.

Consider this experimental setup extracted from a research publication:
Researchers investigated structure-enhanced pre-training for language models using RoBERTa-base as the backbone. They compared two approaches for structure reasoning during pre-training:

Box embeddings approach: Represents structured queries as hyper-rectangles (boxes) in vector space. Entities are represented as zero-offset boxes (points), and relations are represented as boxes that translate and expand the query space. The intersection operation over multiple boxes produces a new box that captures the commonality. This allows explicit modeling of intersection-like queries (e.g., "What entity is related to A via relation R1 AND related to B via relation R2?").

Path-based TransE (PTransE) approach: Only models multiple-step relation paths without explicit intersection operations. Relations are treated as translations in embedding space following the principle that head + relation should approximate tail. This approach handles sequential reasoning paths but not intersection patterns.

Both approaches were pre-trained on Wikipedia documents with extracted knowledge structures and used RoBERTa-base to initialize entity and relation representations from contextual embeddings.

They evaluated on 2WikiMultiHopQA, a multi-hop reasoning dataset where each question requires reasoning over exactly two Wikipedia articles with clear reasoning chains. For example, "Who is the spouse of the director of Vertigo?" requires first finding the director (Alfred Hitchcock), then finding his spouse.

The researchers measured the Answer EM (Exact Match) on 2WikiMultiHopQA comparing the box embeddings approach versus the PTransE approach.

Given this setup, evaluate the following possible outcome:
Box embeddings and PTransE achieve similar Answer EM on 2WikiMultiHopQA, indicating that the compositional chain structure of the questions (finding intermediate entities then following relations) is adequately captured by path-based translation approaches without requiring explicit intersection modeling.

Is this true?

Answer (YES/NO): YES